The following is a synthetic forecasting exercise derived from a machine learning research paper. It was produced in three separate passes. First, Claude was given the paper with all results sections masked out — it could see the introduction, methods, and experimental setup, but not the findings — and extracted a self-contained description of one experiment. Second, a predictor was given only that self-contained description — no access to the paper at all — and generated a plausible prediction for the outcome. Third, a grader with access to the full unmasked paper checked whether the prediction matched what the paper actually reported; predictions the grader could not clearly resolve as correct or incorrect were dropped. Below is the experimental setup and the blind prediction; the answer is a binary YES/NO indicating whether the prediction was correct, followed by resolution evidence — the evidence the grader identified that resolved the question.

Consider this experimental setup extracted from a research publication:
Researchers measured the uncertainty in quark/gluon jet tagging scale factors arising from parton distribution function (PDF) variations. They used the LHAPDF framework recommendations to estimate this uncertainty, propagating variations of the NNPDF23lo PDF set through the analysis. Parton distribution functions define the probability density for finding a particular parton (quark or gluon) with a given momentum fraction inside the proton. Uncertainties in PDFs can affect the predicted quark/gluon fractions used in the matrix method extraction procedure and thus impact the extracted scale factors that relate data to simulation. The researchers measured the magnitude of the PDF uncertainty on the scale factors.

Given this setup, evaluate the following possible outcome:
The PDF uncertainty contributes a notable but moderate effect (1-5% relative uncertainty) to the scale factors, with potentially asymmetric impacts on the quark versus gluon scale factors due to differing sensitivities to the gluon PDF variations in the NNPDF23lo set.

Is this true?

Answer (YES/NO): NO